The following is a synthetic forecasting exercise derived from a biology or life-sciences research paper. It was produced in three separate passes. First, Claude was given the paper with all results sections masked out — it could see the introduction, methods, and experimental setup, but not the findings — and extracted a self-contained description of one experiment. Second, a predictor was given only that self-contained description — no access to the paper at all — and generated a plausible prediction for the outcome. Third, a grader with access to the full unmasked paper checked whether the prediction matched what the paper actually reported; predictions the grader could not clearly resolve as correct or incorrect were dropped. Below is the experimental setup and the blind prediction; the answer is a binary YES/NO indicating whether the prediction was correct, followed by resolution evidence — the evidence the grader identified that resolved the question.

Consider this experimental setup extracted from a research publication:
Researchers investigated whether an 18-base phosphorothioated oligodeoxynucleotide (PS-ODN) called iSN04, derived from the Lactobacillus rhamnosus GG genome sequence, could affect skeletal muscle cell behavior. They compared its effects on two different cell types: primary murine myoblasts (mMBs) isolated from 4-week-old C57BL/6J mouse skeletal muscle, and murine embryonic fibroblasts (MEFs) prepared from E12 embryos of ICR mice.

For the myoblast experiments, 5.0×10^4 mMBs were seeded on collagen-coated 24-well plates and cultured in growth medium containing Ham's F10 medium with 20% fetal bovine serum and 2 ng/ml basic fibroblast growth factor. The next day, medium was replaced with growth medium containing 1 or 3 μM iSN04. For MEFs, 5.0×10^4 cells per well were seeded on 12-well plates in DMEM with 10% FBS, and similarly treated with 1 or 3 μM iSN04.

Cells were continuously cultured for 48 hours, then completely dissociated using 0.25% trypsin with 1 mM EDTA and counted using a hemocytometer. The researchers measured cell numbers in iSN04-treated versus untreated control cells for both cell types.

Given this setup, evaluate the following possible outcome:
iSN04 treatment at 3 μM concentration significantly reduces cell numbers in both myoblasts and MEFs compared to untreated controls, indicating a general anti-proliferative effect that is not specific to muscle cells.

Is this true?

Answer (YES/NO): NO